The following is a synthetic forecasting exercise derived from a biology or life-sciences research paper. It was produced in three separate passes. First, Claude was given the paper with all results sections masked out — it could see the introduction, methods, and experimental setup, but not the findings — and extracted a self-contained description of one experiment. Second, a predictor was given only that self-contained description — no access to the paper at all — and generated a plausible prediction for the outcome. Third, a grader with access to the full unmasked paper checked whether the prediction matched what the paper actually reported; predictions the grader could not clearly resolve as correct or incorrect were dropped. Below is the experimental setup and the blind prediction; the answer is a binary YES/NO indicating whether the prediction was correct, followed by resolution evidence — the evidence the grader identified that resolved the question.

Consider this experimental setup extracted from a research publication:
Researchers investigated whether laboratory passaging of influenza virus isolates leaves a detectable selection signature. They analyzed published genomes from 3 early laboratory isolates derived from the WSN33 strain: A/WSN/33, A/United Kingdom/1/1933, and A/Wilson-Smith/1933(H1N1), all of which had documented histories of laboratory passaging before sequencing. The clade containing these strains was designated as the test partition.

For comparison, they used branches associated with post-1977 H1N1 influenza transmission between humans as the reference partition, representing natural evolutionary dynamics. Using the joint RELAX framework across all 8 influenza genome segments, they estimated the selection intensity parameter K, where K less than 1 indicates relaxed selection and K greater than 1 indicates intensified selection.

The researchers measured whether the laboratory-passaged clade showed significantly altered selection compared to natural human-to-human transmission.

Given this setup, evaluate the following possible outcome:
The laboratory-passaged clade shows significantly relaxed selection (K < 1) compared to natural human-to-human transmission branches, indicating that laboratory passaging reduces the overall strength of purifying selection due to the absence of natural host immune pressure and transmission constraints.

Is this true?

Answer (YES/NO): YES